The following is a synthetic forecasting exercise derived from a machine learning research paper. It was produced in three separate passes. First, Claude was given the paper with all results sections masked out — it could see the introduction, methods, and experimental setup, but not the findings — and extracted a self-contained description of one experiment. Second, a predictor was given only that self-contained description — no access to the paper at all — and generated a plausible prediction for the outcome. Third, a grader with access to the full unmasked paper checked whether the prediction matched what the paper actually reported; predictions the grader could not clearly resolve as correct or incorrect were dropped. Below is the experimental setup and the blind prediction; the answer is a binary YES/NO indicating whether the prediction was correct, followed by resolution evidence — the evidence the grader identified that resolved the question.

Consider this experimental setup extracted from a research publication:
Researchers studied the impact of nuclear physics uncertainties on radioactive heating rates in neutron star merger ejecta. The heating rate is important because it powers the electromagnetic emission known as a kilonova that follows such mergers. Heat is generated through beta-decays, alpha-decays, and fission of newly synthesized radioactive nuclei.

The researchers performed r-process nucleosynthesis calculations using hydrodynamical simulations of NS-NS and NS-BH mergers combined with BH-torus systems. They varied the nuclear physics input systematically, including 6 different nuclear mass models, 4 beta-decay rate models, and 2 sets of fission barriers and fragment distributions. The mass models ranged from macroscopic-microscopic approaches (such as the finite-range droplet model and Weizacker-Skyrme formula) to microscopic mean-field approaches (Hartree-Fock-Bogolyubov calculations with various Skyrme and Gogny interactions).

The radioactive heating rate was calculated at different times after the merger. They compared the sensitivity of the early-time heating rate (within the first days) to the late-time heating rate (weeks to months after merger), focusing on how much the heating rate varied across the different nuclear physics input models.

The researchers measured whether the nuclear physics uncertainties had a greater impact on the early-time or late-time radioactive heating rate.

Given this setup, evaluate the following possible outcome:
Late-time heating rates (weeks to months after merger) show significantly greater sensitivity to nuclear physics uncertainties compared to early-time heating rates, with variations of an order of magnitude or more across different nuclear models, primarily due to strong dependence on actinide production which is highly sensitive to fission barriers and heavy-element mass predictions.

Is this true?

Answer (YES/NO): YES